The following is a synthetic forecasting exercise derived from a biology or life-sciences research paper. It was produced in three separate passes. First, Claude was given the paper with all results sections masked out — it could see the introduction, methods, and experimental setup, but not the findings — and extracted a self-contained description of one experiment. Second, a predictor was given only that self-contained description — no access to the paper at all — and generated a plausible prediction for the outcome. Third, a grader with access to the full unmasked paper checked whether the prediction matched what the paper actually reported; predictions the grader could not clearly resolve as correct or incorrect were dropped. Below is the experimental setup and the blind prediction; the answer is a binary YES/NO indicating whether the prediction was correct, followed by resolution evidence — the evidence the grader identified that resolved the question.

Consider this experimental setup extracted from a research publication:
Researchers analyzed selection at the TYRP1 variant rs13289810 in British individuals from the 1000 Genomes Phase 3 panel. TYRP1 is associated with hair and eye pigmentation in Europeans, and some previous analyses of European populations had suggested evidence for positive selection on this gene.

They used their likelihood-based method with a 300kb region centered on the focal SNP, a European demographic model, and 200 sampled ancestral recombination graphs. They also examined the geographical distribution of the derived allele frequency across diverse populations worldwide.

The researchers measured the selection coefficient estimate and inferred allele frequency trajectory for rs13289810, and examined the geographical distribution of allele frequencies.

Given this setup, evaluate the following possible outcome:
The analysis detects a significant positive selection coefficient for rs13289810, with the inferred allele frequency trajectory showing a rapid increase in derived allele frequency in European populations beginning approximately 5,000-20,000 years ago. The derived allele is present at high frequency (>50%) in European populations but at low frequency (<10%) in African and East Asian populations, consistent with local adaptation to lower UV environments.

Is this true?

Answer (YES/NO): NO